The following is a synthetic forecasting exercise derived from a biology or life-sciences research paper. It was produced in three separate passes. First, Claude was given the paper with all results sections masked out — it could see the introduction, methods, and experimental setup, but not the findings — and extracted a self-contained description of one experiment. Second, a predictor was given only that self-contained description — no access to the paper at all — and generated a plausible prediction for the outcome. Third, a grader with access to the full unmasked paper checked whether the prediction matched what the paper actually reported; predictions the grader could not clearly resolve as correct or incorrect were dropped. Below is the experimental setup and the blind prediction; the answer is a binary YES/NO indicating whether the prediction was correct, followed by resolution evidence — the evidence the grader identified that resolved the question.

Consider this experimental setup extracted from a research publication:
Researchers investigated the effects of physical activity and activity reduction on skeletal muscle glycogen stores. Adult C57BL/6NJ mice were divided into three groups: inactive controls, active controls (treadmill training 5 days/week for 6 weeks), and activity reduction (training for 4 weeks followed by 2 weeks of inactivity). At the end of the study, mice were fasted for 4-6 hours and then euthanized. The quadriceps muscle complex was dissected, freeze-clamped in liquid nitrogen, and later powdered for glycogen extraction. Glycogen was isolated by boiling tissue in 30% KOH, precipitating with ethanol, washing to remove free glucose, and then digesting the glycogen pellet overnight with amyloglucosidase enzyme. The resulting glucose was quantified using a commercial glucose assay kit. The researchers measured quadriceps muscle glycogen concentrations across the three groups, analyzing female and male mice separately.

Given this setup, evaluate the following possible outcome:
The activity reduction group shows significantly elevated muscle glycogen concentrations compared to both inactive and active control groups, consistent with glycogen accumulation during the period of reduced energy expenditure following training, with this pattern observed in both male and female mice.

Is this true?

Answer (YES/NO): NO